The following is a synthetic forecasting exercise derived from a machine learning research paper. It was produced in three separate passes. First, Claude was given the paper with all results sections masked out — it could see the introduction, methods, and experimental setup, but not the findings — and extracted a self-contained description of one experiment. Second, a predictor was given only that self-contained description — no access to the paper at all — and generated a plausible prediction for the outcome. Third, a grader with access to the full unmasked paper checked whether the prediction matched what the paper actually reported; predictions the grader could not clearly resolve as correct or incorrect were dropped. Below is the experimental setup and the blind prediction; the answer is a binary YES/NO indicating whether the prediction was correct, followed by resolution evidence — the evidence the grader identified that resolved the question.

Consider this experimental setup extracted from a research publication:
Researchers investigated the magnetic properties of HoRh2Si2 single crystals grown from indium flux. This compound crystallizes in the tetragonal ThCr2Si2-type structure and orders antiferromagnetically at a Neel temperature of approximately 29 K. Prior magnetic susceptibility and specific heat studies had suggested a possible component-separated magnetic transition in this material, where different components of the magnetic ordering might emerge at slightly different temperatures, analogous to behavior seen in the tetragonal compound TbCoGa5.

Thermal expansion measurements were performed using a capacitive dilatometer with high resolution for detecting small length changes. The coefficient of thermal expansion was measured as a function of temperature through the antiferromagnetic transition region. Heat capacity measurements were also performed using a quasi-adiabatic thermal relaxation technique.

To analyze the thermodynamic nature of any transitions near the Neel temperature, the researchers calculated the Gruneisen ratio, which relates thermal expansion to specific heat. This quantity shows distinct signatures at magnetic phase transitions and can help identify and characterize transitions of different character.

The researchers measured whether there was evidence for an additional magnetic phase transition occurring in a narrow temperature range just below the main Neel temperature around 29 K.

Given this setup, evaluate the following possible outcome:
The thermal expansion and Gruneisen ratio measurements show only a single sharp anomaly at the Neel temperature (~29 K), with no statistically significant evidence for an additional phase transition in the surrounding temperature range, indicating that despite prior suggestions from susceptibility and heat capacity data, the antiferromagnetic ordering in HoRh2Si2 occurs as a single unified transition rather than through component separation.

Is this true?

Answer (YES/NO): NO